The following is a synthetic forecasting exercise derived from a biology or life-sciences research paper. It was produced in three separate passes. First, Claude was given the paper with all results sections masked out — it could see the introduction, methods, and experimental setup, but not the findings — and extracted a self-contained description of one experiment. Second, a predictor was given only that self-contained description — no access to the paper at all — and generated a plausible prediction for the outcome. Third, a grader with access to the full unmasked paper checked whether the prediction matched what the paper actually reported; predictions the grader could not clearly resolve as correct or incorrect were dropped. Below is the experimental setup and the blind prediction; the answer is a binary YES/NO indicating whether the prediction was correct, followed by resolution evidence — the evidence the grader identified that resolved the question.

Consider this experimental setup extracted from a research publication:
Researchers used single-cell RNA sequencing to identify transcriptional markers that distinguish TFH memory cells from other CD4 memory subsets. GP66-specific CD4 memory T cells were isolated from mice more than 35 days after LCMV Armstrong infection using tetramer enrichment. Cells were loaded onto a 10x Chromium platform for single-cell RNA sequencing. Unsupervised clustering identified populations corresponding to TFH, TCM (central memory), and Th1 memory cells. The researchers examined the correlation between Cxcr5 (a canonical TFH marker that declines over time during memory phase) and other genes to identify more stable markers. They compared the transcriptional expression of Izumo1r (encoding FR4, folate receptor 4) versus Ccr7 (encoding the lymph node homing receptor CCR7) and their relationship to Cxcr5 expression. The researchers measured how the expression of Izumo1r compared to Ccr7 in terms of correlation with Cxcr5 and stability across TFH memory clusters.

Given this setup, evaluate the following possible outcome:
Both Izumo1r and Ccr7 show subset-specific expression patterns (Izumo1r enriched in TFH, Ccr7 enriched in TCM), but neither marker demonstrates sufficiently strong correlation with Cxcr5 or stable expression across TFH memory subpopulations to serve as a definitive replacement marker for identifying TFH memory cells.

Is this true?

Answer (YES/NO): NO